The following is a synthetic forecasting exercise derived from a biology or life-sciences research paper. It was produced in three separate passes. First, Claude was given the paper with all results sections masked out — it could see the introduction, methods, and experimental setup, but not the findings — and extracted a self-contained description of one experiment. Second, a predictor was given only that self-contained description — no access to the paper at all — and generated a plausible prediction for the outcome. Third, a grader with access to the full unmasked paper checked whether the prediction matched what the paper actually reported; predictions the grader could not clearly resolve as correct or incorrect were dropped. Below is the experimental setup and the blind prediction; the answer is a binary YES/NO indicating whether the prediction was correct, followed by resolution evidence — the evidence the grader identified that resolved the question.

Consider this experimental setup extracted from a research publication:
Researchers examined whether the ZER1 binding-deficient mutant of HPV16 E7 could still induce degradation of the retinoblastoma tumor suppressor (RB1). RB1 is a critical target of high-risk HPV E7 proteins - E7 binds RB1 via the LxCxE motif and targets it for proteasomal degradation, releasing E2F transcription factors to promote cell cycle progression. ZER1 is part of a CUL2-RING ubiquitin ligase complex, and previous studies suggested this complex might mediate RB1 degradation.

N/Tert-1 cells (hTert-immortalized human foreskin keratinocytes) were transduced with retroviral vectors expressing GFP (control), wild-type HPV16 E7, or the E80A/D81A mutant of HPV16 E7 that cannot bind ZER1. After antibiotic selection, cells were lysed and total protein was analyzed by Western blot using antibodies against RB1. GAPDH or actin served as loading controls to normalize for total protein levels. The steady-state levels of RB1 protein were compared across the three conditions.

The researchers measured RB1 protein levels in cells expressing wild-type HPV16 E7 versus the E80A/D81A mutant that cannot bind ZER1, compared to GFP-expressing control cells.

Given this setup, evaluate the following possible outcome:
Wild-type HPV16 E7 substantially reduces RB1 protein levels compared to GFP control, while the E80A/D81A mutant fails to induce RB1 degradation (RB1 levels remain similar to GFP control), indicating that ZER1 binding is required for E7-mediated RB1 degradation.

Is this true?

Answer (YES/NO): NO